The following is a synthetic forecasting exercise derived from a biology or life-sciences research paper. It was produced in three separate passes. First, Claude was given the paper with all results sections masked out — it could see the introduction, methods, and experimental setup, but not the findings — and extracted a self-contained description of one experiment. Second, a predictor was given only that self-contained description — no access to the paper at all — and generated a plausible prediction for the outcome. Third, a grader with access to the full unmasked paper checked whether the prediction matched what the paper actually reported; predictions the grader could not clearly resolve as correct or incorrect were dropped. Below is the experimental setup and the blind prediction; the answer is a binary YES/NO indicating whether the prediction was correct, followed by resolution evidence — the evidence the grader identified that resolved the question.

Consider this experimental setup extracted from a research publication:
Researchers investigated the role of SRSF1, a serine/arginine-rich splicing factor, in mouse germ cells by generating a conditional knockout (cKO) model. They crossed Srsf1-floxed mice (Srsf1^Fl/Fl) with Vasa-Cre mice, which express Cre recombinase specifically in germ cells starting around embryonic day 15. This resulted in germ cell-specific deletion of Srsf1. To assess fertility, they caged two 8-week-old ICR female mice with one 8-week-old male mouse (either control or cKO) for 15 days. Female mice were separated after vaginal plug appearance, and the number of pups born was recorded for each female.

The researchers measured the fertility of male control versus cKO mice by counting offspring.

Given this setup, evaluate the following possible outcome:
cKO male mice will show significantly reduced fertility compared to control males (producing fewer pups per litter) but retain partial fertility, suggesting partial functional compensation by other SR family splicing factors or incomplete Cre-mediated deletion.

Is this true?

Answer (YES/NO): NO